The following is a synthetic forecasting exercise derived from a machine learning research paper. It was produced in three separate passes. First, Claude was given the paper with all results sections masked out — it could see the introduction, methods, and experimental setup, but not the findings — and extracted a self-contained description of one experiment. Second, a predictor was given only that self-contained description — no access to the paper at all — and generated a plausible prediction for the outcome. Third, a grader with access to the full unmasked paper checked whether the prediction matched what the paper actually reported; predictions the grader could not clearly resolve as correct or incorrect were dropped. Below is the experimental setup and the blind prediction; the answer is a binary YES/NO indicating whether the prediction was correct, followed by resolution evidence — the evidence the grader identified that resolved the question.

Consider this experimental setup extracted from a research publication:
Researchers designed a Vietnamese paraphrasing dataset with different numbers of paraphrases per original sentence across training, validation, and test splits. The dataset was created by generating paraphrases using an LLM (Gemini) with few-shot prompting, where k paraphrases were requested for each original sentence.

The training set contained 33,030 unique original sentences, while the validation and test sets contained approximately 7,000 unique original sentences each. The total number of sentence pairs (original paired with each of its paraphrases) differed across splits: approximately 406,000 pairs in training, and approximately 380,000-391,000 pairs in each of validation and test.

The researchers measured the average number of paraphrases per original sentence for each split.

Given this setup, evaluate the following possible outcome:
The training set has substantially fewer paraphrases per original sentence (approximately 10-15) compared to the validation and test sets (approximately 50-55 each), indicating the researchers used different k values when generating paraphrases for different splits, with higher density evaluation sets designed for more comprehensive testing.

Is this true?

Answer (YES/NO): NO